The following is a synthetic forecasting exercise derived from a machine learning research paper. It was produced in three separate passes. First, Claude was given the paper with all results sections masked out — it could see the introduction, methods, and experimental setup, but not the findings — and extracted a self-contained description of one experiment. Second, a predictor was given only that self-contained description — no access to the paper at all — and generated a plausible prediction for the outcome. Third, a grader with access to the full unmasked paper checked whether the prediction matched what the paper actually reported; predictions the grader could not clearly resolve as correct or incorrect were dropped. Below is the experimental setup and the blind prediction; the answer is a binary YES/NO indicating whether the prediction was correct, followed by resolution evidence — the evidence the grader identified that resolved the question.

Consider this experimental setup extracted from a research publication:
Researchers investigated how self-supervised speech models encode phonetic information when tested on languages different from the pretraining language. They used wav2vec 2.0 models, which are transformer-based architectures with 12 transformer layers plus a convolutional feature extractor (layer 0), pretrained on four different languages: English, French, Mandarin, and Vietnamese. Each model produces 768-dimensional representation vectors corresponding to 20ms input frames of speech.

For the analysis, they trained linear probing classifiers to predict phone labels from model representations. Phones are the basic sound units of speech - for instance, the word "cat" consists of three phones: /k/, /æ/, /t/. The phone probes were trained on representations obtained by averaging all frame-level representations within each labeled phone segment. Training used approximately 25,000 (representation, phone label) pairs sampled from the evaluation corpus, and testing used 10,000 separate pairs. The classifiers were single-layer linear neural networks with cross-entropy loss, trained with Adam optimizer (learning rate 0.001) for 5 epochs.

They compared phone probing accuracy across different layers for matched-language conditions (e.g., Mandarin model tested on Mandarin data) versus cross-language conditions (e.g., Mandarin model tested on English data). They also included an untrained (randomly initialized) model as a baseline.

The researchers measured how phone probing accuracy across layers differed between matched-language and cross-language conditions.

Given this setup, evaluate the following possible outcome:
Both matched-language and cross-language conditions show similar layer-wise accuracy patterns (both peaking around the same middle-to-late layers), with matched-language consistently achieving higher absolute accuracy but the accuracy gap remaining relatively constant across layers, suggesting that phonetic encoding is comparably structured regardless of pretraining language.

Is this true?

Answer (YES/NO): NO